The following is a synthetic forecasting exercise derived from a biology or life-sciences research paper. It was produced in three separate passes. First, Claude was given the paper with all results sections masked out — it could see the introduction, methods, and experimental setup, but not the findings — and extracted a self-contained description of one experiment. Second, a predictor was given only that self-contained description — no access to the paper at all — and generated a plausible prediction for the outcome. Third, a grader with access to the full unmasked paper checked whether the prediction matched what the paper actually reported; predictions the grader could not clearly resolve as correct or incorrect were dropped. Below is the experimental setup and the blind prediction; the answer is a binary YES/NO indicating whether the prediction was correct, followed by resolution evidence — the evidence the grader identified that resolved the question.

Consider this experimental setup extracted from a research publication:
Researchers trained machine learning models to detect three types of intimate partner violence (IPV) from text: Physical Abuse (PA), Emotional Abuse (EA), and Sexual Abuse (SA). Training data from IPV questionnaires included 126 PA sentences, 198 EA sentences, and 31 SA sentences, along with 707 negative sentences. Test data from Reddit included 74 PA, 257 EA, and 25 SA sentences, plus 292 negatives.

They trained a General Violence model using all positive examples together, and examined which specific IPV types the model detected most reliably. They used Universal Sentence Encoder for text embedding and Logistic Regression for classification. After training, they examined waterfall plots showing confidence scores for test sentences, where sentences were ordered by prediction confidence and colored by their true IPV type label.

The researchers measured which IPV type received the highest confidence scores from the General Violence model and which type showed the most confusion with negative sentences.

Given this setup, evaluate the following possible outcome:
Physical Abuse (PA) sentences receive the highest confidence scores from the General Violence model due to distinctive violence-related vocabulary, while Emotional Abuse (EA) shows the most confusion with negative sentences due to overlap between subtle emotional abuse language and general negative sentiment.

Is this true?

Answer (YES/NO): YES